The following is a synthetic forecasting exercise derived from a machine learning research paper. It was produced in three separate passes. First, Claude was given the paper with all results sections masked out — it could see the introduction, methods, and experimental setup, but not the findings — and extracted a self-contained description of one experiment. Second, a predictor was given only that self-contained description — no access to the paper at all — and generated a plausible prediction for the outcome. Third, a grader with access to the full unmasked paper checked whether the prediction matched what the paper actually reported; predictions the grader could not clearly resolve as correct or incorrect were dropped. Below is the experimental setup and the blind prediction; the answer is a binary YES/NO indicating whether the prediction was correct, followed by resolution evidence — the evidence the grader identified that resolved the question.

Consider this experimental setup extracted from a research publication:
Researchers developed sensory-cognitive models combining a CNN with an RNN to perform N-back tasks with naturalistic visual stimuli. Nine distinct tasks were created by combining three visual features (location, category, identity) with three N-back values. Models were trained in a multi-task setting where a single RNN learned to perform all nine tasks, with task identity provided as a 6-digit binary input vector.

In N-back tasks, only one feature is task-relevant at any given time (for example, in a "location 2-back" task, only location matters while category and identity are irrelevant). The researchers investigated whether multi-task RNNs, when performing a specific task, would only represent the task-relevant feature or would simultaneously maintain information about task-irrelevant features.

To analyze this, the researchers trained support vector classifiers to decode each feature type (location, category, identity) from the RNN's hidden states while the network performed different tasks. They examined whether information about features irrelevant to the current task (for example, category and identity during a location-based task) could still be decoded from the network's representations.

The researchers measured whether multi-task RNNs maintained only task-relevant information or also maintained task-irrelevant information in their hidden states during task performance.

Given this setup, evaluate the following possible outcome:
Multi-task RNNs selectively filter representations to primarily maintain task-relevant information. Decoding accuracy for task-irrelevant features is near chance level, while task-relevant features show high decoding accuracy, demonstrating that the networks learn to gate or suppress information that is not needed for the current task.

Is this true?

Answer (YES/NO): NO